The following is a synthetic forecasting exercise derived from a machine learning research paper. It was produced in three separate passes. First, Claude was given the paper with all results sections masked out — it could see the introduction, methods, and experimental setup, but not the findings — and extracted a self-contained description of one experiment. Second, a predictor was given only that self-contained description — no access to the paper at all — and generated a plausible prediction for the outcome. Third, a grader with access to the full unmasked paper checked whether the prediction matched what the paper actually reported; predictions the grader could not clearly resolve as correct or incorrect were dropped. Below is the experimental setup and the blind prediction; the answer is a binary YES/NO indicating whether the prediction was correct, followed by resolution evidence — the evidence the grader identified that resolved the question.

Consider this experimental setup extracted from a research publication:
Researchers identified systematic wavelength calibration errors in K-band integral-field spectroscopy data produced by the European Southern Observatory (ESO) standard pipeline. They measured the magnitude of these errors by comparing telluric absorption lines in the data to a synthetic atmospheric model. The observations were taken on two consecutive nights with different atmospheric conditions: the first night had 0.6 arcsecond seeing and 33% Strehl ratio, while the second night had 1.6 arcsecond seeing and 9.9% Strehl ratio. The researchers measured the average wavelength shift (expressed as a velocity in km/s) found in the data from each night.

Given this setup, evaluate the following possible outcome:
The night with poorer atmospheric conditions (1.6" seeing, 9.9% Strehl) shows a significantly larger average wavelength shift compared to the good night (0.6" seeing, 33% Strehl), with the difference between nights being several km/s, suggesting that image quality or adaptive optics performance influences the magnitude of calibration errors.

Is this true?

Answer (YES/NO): NO